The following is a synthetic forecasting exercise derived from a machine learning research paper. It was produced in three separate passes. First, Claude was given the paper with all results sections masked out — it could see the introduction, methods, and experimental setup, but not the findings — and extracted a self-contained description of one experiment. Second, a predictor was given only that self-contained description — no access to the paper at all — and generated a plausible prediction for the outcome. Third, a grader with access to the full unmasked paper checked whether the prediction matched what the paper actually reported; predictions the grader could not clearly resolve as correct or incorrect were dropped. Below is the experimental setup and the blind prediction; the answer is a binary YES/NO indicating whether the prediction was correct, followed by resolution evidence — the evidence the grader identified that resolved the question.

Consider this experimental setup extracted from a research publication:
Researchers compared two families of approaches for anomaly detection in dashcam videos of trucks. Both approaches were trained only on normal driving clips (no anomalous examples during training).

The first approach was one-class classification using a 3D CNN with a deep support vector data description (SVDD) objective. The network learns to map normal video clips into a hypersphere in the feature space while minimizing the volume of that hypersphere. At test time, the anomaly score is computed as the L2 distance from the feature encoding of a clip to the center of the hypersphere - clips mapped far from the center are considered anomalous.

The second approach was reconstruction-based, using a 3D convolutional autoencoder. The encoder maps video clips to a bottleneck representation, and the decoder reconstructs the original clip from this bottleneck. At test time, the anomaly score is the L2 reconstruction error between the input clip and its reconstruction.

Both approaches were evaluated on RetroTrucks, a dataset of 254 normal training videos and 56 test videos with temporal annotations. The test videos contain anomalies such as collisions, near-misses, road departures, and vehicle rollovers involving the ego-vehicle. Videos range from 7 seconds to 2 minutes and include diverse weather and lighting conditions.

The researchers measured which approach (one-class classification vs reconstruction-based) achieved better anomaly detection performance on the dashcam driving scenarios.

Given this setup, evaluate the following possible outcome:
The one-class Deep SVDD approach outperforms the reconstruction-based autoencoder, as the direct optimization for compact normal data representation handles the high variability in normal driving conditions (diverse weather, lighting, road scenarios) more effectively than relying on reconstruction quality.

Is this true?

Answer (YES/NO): NO